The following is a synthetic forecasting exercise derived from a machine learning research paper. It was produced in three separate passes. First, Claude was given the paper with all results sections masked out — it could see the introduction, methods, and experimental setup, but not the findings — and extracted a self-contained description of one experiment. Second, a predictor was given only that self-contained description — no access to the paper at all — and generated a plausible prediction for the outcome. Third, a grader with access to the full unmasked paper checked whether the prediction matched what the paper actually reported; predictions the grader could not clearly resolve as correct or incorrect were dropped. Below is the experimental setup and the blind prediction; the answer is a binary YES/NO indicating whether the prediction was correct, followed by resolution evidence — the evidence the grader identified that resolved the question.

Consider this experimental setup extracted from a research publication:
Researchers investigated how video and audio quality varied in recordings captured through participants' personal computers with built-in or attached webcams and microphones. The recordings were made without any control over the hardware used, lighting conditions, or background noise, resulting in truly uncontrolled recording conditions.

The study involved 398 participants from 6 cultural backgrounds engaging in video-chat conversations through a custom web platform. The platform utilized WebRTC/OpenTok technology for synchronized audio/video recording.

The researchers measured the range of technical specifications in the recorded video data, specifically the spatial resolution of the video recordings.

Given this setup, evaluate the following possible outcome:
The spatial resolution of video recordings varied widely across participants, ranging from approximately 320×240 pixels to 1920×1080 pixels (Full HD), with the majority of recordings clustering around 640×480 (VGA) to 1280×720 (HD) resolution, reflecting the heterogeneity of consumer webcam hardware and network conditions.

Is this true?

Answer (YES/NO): NO